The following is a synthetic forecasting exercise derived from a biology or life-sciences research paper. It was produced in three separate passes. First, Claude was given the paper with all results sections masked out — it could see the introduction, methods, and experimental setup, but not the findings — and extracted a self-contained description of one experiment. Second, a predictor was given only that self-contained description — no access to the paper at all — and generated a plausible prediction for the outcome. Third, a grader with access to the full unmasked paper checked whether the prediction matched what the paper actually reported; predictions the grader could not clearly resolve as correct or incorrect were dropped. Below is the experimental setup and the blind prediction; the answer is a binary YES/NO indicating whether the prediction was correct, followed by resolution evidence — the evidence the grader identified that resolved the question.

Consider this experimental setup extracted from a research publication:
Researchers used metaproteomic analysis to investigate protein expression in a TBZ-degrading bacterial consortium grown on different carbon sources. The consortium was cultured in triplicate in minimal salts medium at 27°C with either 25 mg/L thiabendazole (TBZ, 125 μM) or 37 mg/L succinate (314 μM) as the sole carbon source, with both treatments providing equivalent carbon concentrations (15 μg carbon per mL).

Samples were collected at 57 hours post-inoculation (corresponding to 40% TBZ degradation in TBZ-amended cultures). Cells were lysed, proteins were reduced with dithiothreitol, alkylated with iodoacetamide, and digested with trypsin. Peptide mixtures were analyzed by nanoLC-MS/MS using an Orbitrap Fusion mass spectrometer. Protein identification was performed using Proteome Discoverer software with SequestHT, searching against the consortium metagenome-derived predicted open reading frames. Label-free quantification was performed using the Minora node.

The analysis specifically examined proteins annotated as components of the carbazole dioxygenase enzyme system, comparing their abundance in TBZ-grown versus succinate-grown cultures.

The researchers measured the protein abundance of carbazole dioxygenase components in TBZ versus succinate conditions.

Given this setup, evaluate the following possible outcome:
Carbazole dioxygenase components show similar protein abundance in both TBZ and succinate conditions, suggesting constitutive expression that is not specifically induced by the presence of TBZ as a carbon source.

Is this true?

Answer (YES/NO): NO